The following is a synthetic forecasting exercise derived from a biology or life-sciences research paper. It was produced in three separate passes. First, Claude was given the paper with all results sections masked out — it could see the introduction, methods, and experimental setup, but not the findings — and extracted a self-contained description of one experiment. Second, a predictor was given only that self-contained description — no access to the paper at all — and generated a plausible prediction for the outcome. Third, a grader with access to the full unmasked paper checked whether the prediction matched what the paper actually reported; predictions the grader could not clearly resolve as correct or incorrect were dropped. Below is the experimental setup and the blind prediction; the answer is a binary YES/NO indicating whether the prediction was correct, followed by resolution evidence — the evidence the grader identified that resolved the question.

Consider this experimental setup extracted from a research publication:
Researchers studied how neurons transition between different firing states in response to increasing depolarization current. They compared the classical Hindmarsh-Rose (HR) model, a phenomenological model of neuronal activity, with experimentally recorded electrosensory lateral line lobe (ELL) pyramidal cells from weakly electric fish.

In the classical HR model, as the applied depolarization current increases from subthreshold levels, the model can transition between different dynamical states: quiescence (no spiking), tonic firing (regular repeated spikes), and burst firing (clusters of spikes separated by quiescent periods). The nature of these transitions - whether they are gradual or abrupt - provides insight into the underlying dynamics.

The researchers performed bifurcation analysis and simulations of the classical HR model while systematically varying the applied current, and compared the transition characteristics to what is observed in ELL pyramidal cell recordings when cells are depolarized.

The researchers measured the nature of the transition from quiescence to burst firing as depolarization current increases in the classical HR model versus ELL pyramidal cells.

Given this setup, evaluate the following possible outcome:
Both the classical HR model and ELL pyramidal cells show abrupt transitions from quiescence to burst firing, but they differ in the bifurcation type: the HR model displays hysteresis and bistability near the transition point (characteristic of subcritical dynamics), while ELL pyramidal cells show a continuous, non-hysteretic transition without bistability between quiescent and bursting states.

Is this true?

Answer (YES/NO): NO